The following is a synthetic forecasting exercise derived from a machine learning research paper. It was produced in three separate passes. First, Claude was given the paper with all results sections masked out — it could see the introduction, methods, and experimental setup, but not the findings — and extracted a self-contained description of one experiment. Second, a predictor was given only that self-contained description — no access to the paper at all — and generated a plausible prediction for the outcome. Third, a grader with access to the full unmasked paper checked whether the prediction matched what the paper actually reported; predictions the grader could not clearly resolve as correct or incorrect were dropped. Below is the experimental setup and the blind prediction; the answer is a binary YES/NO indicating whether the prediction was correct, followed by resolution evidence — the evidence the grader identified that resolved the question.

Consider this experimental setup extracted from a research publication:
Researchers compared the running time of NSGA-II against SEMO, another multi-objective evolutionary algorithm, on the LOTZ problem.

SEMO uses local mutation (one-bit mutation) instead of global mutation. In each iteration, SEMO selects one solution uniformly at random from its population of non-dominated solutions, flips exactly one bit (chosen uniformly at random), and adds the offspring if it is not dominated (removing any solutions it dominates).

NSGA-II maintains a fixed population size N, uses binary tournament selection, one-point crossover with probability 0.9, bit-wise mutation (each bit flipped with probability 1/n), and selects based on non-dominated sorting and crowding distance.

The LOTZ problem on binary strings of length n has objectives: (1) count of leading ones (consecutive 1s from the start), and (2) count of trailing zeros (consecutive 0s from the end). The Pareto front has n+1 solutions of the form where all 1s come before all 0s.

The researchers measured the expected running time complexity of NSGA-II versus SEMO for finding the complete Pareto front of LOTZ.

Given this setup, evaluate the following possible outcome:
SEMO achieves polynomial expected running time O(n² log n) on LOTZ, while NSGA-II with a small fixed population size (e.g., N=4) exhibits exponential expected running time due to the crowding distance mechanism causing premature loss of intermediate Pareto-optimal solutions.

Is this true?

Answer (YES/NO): NO